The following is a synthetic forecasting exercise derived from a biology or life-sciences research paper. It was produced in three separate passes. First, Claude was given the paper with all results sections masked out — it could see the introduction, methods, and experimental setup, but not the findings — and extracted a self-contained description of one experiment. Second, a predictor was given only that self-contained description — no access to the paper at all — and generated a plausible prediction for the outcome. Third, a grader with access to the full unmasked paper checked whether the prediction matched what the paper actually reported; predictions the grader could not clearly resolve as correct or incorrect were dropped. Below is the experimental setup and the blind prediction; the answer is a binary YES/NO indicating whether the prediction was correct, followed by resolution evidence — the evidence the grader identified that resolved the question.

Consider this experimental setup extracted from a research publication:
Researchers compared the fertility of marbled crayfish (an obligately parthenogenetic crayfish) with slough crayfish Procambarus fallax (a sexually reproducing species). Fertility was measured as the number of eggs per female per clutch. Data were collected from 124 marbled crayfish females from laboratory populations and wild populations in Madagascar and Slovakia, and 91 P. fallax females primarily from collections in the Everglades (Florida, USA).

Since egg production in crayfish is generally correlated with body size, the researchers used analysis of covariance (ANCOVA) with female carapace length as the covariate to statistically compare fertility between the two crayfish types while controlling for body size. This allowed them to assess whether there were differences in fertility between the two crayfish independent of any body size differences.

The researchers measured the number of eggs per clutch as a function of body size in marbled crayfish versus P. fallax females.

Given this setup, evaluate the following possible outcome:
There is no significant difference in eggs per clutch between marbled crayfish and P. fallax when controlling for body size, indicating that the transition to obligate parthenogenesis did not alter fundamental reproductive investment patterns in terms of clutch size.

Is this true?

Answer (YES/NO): NO